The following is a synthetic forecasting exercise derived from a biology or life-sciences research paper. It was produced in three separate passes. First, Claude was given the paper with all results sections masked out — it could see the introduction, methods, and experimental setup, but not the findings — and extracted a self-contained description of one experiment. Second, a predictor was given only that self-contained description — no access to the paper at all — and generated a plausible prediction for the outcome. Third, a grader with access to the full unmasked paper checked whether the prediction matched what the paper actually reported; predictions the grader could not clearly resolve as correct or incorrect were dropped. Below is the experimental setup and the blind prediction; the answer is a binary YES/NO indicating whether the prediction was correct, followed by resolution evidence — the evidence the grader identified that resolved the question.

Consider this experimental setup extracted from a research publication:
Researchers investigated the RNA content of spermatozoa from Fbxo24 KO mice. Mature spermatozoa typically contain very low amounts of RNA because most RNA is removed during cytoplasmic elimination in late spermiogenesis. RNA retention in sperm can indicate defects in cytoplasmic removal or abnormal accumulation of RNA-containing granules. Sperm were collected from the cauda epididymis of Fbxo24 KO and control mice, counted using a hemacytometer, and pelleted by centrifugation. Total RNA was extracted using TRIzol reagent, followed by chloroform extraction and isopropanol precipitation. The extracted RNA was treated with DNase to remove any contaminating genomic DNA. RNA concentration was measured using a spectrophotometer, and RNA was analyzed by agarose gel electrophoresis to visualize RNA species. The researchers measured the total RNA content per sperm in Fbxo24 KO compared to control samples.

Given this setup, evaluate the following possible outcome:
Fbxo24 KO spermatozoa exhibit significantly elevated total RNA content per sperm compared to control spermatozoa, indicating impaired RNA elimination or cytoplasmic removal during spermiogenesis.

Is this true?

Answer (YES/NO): YES